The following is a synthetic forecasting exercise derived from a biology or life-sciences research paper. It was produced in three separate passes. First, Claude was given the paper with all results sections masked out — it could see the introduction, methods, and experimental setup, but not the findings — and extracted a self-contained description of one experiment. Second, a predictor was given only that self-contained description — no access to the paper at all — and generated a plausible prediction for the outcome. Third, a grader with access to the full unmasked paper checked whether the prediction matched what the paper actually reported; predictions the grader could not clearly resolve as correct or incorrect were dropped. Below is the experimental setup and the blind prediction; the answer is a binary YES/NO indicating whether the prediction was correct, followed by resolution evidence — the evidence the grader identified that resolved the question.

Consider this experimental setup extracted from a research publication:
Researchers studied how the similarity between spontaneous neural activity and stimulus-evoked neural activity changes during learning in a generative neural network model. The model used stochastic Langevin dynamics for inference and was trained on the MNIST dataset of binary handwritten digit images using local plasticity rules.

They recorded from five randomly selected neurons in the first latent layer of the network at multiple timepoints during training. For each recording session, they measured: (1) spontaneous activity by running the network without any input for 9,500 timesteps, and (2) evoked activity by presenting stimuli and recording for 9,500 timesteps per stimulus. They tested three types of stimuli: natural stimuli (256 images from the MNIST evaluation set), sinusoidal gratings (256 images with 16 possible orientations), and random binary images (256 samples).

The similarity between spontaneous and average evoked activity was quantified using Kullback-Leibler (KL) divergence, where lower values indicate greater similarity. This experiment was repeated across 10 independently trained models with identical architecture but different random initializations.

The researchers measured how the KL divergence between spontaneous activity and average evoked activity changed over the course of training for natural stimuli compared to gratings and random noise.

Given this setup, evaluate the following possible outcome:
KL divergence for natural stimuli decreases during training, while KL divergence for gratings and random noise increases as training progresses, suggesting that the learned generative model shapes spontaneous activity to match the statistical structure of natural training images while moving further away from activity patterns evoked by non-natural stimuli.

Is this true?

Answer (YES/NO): NO